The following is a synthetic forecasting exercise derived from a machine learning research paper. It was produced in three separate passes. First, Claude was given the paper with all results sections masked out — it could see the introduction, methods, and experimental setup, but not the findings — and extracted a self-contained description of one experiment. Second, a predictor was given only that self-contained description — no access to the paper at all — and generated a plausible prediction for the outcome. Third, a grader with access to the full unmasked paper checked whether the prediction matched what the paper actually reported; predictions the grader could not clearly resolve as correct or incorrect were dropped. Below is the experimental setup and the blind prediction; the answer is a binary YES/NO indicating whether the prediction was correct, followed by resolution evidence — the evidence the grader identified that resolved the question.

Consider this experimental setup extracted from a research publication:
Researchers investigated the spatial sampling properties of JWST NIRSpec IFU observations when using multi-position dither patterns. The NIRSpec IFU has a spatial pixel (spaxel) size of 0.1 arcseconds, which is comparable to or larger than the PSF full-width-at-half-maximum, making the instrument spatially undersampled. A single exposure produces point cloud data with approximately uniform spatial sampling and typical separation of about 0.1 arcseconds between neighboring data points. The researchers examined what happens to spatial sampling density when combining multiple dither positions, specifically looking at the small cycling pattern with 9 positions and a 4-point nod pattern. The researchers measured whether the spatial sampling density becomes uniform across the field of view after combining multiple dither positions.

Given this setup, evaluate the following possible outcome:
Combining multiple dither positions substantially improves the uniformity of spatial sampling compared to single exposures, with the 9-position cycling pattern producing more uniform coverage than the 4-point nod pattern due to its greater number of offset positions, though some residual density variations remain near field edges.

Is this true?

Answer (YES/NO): NO